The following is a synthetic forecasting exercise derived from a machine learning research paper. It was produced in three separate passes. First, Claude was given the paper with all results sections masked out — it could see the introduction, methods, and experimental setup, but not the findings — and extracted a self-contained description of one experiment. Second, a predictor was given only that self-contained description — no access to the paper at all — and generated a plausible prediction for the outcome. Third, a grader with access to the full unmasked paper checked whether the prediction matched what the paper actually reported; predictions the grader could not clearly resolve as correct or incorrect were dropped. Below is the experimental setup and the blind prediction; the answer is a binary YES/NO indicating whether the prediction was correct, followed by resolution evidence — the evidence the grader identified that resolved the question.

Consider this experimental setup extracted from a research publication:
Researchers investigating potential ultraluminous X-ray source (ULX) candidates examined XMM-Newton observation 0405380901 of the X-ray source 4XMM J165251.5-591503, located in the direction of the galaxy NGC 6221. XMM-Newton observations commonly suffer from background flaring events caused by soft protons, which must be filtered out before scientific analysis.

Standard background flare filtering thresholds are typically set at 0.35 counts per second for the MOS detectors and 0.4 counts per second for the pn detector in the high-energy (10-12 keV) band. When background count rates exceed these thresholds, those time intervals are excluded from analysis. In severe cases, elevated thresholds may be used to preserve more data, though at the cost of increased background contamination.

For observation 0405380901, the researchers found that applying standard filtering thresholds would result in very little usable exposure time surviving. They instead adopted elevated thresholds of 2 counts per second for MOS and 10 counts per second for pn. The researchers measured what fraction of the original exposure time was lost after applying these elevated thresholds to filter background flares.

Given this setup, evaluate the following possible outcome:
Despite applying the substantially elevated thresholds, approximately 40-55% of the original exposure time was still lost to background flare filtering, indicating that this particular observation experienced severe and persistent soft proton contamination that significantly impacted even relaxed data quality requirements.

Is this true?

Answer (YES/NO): NO